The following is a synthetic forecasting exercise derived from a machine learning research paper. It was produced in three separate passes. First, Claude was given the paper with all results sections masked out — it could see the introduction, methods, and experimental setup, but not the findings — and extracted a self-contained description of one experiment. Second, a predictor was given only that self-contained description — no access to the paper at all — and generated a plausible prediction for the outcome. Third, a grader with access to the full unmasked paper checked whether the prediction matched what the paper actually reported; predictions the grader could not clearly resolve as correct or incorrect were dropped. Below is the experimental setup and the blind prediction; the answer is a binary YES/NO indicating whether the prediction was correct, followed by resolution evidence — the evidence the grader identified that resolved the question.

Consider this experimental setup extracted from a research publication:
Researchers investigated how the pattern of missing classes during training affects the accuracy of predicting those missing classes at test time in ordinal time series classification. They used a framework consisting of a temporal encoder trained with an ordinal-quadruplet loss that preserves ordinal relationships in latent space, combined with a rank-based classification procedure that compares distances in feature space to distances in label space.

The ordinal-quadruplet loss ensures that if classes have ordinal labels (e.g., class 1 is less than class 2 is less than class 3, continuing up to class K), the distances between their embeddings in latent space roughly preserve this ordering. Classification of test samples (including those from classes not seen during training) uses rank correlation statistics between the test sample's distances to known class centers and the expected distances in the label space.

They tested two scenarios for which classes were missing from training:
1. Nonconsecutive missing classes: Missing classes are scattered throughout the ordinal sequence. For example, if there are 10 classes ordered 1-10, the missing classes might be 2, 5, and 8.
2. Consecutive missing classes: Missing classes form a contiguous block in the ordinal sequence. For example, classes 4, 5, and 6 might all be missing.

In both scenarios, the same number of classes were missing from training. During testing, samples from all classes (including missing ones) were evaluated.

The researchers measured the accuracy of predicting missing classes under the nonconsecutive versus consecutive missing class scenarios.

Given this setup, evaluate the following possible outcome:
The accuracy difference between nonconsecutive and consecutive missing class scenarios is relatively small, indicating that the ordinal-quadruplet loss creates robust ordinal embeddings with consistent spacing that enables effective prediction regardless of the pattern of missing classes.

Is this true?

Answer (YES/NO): NO